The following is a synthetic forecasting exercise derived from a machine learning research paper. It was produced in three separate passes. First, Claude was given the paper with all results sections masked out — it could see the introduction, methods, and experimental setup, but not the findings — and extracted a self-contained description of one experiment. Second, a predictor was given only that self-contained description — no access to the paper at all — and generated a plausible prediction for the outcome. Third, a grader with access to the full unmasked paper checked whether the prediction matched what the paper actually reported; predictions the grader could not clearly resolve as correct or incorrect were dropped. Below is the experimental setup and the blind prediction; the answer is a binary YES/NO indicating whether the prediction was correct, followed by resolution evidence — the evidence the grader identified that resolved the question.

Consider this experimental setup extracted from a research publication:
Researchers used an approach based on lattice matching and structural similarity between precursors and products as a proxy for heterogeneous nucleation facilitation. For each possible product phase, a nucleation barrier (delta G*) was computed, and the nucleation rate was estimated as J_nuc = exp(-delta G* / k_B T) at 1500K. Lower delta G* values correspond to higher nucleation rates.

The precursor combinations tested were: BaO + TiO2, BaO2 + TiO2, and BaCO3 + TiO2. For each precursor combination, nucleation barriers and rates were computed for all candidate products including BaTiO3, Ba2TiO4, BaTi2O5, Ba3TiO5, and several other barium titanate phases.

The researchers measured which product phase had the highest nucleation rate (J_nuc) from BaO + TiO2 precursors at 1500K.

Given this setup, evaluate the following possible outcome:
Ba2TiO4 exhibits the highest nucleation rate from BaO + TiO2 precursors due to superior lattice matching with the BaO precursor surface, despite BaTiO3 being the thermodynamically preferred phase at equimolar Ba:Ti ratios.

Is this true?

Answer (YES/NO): NO